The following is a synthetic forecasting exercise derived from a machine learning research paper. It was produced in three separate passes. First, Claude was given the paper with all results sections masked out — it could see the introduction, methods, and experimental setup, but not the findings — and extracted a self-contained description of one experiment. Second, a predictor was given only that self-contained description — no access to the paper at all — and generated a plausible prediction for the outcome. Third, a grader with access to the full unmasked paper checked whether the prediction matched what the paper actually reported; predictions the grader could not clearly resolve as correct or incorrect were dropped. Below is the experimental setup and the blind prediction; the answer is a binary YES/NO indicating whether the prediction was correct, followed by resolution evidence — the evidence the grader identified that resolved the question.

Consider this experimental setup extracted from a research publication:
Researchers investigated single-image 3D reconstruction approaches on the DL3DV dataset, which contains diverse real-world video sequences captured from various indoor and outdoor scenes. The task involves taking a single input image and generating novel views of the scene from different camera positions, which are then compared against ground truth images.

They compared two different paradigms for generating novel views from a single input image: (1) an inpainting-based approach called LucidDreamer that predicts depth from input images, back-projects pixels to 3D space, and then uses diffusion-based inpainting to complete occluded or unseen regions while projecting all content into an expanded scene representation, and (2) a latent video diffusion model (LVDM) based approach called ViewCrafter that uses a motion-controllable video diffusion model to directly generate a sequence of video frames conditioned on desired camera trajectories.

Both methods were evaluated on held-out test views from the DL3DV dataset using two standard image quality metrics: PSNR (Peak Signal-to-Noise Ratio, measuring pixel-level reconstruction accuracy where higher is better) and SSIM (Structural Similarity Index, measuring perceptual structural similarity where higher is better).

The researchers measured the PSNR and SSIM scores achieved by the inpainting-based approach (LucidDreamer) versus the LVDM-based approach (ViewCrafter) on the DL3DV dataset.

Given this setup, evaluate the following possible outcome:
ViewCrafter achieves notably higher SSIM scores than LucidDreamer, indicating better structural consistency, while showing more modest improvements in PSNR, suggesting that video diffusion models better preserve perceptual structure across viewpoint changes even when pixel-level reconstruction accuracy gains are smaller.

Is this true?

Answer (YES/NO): NO